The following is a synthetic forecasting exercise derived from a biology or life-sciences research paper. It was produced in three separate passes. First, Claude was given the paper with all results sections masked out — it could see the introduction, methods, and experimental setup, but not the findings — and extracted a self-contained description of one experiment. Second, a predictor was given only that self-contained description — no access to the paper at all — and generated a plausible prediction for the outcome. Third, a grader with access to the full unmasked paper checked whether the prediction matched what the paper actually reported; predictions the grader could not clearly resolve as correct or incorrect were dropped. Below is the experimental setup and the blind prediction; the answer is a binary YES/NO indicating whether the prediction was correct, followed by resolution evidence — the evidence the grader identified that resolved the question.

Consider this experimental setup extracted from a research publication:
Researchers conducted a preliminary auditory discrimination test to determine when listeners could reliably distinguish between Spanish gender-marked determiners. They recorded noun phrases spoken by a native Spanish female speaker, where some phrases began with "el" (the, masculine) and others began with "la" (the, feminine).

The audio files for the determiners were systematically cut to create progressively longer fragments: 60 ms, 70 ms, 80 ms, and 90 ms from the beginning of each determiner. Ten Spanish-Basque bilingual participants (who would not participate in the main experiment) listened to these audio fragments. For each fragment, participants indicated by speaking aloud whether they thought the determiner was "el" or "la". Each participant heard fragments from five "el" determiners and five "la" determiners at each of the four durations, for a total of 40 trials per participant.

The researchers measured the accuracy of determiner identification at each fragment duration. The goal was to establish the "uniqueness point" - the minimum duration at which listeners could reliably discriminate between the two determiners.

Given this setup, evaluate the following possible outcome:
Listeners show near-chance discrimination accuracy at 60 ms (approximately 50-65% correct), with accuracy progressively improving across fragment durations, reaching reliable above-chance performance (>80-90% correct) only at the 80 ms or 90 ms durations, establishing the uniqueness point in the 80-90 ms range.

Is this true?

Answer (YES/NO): NO